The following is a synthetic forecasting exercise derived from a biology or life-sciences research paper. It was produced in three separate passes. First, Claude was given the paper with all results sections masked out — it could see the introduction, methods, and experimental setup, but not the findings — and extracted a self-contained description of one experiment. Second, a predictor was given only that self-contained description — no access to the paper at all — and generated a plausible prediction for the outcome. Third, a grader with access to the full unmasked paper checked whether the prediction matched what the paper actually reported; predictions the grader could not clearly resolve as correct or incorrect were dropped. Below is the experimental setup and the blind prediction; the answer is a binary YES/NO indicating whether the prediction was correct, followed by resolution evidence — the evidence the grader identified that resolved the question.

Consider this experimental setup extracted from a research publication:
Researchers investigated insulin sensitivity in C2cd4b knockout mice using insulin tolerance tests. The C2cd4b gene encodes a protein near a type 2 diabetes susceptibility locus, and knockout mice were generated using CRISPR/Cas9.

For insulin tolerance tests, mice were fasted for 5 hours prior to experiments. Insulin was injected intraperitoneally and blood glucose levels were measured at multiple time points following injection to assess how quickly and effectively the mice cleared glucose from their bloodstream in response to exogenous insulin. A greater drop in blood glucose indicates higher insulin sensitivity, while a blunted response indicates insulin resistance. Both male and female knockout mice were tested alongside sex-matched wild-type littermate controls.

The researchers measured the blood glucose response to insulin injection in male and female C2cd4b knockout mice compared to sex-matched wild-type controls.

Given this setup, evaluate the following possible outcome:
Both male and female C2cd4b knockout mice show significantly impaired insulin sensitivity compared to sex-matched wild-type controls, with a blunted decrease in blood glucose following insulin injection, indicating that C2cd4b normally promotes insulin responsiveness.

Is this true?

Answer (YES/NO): NO